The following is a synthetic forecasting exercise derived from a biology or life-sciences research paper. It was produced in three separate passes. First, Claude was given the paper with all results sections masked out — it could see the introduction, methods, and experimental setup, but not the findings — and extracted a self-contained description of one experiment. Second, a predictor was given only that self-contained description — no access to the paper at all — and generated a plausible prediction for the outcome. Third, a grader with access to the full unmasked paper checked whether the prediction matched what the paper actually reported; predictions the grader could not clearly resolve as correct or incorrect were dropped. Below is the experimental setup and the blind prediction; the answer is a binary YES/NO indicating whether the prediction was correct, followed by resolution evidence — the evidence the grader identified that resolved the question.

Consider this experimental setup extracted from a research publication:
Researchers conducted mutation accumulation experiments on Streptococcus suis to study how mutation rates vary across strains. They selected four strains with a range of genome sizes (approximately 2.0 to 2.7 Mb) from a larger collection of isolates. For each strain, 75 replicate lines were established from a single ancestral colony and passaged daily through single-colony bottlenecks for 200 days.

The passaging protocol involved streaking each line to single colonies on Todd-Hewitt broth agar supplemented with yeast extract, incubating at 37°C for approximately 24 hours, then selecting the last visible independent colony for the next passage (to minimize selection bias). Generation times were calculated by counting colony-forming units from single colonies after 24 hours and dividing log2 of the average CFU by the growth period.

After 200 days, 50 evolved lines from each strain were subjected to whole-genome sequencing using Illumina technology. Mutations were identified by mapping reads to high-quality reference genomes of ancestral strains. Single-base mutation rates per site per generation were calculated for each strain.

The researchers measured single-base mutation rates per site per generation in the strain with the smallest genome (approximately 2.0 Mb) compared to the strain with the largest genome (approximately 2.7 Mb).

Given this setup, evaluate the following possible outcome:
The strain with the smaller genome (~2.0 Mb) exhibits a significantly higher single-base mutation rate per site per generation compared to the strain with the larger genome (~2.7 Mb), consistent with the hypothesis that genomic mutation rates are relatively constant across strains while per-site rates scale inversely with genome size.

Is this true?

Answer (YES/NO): NO